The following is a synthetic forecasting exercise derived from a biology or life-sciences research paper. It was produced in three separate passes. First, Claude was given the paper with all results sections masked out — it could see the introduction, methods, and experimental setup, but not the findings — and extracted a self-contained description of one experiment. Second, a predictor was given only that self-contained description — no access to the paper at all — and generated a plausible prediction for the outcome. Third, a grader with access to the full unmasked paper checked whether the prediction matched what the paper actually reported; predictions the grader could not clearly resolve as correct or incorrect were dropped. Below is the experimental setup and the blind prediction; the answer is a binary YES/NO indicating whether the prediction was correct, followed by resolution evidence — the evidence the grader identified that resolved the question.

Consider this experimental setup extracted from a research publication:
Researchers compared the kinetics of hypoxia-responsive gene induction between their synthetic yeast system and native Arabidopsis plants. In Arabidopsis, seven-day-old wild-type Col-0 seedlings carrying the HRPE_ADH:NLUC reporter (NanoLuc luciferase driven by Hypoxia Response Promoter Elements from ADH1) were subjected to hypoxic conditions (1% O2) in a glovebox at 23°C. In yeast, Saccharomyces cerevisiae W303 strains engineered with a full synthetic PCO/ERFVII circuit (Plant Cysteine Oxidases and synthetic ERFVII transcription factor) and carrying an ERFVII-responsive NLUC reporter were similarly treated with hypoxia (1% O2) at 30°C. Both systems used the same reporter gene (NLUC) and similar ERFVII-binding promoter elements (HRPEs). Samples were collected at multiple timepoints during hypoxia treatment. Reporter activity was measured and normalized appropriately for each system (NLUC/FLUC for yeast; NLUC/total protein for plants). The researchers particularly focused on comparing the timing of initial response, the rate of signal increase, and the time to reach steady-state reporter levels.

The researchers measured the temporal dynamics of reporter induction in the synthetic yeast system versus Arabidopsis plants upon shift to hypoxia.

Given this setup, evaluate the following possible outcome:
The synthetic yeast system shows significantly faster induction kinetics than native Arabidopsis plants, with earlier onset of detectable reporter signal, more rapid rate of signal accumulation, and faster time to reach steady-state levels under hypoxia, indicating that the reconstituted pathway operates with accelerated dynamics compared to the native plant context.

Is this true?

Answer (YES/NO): NO